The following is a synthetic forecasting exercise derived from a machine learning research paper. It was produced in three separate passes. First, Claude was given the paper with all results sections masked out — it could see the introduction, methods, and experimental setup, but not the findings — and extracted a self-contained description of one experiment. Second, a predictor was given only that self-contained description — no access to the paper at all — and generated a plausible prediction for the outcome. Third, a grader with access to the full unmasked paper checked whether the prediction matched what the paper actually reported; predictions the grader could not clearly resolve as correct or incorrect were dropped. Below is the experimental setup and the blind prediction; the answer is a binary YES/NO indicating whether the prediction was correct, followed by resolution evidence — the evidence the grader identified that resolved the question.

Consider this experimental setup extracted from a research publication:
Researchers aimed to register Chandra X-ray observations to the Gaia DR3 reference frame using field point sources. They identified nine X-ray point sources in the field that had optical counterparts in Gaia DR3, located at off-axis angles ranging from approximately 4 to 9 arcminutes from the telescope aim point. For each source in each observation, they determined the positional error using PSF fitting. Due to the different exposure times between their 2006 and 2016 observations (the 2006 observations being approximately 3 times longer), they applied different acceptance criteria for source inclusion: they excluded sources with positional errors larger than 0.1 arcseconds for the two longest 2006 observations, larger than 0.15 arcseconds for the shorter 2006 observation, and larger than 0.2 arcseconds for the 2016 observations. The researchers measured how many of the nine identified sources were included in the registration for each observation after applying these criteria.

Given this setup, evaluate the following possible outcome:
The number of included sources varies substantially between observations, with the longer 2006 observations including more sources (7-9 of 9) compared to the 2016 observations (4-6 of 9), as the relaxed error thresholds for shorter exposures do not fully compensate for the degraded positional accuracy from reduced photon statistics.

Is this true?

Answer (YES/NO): NO